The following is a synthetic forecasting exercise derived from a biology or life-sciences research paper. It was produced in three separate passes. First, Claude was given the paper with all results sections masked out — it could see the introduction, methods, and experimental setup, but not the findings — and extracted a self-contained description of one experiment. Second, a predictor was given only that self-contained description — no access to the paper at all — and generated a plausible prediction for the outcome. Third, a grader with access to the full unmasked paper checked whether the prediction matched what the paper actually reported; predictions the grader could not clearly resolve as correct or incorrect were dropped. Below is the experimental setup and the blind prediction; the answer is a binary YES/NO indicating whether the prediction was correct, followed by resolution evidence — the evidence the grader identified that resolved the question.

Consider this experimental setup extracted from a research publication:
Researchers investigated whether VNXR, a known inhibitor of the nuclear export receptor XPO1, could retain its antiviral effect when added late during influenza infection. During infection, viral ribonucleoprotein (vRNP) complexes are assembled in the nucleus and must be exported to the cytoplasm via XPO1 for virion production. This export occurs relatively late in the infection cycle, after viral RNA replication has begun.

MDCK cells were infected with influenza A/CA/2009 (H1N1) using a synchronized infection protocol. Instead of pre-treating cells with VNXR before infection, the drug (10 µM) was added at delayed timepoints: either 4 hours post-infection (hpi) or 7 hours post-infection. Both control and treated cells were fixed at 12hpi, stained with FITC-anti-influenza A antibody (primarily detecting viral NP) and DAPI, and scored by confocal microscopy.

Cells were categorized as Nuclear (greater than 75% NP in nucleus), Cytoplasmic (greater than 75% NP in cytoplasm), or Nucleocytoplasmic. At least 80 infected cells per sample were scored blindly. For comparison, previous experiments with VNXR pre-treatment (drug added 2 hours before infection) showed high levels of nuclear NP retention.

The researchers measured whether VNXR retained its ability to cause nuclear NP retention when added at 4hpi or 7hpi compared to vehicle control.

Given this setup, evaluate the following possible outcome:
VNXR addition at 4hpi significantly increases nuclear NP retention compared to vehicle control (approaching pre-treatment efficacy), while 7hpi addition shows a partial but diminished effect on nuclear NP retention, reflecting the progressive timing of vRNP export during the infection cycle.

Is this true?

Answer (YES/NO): NO